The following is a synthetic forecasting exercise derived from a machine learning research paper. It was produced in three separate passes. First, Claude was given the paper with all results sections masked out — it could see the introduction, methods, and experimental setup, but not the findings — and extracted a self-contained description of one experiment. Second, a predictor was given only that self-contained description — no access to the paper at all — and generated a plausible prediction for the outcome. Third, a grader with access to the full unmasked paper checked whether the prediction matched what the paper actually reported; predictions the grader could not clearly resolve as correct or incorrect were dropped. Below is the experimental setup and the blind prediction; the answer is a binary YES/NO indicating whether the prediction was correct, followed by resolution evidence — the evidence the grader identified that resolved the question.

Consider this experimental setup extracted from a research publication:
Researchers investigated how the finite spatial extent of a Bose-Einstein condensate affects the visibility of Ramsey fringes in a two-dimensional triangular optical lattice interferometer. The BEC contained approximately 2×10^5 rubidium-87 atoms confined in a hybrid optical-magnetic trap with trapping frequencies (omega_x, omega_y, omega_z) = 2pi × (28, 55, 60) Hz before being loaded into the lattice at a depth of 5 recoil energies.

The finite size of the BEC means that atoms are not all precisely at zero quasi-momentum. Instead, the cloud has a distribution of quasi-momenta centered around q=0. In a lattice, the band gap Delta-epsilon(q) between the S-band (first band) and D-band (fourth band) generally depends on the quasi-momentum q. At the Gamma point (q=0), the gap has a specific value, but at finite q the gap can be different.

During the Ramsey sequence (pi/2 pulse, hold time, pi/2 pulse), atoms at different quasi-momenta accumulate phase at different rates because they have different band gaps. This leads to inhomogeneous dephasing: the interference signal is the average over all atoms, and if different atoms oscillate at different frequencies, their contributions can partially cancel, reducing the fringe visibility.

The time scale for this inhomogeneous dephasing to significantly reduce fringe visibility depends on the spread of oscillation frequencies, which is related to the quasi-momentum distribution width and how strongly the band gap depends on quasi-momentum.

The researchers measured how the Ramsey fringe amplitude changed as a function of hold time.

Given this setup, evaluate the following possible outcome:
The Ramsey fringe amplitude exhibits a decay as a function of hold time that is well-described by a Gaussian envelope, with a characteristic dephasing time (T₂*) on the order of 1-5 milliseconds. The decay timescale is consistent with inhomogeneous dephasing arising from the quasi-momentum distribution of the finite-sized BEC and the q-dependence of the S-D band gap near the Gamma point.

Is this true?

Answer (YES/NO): NO